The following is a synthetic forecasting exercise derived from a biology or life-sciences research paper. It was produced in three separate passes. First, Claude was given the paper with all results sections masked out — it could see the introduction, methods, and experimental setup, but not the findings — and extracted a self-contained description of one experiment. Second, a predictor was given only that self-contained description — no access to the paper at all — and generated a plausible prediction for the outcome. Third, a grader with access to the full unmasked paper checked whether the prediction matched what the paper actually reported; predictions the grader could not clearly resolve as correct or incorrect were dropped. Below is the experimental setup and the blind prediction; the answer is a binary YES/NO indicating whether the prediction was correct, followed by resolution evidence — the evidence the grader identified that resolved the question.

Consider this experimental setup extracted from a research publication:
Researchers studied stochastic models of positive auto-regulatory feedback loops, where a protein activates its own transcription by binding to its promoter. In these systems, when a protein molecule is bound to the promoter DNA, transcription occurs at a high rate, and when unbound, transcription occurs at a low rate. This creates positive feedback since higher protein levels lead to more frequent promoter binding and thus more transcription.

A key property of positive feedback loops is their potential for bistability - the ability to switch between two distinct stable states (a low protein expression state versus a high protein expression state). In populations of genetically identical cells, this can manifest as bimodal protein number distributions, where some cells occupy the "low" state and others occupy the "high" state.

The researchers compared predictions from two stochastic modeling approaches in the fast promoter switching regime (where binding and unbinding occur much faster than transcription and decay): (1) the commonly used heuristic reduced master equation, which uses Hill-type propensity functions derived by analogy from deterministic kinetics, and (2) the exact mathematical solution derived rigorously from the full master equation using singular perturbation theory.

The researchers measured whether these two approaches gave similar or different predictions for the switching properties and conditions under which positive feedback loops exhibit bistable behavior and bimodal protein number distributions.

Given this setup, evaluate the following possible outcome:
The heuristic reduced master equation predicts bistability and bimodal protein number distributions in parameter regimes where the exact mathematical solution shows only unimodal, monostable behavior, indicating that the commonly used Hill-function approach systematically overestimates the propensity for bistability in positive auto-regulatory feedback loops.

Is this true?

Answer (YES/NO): YES